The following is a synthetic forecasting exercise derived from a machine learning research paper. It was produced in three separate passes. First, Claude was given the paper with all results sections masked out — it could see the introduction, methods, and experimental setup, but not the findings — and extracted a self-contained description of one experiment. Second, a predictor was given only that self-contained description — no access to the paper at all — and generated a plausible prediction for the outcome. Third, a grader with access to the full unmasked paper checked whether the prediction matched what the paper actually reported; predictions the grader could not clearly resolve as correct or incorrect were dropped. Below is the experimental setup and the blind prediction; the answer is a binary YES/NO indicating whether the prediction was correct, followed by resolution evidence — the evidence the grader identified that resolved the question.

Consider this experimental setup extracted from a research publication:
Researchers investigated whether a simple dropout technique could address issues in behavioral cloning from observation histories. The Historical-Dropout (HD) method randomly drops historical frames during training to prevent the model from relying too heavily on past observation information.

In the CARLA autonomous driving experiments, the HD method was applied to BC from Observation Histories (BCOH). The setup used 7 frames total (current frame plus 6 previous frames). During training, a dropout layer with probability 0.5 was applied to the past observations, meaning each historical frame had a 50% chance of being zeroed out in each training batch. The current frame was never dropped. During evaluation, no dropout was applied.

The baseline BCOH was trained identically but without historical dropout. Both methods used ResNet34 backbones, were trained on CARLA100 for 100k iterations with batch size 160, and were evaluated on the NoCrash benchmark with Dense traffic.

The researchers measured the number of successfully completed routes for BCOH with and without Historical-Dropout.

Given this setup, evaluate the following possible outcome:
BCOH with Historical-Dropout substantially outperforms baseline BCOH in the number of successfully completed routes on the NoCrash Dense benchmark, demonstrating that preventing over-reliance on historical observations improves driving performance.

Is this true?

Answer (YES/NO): NO